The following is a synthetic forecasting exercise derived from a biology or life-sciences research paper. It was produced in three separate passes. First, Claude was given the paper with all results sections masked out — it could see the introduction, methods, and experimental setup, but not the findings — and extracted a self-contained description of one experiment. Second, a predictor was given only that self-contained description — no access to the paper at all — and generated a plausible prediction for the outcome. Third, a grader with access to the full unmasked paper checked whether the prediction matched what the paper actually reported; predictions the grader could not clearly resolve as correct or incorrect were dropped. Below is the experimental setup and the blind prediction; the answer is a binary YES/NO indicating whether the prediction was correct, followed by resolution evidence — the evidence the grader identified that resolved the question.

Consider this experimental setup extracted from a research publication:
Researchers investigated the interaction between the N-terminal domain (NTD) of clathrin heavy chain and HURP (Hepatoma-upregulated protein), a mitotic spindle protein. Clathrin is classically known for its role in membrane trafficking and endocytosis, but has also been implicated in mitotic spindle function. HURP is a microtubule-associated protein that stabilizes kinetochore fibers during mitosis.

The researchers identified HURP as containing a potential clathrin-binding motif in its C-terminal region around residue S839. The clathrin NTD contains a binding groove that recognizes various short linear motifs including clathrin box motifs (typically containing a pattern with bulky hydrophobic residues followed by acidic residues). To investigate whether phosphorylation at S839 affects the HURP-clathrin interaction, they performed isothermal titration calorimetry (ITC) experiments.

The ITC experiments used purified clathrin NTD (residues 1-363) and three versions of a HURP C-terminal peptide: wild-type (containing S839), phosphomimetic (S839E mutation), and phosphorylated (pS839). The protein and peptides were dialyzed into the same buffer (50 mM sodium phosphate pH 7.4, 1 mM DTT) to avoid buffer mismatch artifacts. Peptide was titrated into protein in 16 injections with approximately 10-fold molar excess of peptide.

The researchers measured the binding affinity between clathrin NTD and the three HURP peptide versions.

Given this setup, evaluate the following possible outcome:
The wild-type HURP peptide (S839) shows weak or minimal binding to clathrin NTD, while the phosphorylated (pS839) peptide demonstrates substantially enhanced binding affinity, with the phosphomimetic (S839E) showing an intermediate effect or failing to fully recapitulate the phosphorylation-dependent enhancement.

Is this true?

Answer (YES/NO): YES